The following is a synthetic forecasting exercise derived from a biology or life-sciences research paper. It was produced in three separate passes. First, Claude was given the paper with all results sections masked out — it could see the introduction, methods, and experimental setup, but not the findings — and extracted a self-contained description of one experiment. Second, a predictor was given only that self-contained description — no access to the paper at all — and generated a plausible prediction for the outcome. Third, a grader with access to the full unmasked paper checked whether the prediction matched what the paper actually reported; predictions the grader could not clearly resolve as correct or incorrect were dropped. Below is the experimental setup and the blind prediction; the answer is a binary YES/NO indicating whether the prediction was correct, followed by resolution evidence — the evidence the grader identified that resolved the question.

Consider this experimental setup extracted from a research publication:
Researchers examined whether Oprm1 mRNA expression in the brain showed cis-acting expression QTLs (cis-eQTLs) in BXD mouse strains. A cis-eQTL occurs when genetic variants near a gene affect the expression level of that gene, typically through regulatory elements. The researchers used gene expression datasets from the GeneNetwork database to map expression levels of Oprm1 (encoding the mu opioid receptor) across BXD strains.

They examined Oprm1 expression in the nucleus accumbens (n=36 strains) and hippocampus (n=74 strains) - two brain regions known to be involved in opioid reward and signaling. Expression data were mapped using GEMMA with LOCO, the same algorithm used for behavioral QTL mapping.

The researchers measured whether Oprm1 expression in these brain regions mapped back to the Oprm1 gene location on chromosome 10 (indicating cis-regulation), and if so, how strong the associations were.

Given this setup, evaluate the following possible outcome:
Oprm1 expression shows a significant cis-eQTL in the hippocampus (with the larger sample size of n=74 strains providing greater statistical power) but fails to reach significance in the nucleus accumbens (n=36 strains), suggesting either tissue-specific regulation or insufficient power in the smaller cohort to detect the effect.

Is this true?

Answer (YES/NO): NO